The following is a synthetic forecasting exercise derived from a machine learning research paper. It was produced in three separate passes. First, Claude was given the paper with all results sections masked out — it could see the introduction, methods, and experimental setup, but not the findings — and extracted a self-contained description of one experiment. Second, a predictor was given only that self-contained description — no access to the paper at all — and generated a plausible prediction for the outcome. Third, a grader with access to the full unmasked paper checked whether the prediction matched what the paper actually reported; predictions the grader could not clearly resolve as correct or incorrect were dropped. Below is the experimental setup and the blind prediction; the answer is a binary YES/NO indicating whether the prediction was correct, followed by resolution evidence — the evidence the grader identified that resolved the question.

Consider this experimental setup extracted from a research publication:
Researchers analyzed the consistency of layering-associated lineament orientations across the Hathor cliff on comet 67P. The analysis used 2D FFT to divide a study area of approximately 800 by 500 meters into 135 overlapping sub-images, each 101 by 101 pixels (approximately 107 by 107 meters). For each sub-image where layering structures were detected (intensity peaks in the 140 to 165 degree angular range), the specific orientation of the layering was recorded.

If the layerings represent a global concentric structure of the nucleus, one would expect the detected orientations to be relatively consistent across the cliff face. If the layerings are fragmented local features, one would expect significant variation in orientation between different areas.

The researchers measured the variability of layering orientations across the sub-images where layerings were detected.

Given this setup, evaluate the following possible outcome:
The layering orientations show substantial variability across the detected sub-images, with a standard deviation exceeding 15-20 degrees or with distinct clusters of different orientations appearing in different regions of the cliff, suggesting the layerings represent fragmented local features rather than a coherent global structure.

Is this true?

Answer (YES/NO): NO